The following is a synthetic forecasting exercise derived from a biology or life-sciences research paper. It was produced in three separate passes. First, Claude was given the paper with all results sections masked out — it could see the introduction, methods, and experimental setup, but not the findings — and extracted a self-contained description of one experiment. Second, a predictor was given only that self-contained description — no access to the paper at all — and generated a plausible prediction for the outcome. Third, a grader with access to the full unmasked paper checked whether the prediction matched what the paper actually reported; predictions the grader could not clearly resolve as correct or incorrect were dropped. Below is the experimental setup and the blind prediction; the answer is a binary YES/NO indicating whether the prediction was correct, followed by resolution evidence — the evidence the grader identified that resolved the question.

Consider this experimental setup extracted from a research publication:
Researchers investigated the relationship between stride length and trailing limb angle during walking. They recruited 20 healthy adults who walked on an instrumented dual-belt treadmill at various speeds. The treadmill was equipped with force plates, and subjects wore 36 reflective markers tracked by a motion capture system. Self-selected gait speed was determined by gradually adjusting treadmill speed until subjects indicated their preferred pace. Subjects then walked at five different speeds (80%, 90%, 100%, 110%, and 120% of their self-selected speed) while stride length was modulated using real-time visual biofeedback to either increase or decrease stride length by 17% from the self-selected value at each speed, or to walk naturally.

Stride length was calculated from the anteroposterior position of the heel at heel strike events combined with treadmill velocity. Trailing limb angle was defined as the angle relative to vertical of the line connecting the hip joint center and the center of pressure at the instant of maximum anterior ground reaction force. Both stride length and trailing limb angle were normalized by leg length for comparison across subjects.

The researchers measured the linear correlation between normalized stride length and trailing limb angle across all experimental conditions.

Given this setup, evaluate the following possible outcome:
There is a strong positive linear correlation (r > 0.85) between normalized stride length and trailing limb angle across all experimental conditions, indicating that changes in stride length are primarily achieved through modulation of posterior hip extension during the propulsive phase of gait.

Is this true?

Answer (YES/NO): YES